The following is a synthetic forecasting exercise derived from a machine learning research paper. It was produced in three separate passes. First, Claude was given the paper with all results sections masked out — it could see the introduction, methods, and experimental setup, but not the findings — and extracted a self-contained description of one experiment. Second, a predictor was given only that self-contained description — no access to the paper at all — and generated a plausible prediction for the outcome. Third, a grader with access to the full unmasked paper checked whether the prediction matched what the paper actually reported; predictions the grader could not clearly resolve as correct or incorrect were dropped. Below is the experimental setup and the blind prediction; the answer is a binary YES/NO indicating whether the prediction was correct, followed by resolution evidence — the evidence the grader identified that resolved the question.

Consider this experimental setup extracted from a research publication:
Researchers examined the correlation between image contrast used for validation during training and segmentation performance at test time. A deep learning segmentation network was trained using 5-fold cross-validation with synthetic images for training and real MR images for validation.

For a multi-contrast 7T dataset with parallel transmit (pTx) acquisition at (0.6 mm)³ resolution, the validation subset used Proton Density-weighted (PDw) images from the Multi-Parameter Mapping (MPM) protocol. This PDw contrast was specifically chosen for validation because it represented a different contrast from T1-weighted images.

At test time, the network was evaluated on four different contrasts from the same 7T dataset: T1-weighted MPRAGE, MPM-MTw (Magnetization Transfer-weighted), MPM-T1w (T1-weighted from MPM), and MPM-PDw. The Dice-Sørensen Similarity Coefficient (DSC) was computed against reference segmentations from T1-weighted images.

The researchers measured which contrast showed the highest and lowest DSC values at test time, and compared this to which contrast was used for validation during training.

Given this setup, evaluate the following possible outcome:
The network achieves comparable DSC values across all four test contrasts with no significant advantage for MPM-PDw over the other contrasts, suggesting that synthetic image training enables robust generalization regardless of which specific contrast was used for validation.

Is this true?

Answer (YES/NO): NO